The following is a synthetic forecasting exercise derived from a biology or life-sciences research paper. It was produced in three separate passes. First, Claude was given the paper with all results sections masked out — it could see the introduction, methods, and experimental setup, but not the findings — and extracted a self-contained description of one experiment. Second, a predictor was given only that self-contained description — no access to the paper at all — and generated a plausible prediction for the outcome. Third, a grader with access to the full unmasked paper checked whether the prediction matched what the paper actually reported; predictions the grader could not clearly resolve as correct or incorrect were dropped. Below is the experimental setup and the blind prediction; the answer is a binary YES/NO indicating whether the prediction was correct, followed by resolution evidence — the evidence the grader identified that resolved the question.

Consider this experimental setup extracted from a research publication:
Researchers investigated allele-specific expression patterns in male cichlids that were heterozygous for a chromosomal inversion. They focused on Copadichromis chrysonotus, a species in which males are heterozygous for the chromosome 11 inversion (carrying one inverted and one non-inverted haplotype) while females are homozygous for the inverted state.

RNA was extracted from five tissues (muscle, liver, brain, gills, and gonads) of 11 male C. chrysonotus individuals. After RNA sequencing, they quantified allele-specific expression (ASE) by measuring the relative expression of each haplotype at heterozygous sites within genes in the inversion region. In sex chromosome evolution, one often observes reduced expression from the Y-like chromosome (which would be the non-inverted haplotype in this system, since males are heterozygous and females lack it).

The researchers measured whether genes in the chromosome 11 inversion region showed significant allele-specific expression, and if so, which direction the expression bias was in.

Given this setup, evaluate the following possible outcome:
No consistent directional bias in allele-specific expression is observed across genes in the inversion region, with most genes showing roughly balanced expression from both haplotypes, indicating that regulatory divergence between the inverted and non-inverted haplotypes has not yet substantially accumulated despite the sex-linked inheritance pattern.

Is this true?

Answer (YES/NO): NO